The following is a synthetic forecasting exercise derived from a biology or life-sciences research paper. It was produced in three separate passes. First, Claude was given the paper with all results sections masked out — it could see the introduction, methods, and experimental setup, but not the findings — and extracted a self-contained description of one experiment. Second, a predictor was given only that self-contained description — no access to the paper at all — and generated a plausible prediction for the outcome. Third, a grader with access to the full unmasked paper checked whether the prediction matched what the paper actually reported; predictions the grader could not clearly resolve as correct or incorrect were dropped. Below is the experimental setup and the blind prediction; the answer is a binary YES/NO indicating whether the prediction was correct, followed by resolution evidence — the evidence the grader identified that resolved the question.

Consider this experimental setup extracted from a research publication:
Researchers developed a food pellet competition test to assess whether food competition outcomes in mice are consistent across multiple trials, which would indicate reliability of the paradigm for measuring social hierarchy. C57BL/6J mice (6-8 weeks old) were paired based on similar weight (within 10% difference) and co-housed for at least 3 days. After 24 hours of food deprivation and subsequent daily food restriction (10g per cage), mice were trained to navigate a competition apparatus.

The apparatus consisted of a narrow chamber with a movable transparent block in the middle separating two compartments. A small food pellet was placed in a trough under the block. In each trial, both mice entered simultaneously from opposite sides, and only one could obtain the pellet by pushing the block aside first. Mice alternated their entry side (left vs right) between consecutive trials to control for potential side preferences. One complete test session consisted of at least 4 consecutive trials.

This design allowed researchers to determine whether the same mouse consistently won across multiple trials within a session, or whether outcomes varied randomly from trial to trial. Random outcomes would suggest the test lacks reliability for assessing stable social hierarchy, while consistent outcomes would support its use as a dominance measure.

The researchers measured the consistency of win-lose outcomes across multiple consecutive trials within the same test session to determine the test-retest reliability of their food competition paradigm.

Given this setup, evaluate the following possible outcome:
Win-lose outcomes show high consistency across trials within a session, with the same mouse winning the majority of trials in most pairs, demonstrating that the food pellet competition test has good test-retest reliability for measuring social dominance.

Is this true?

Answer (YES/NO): YES